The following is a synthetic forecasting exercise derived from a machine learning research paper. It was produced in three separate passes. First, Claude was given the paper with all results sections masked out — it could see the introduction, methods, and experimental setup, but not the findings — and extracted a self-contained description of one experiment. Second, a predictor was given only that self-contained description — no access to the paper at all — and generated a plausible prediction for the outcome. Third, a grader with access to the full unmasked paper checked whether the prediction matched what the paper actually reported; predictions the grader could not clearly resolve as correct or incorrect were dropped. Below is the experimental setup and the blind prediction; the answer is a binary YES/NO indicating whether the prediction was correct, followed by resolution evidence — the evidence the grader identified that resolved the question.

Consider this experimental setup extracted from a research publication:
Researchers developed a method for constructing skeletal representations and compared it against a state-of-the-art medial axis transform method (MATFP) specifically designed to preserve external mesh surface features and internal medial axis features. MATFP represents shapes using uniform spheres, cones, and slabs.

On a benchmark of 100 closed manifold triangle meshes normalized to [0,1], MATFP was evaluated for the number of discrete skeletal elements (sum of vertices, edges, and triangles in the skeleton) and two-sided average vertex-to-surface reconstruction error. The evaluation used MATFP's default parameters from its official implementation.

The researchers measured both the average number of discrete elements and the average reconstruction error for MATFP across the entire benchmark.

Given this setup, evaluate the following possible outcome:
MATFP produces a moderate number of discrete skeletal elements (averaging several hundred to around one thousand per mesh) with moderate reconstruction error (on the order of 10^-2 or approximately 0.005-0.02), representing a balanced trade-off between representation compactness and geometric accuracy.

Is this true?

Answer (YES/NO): NO